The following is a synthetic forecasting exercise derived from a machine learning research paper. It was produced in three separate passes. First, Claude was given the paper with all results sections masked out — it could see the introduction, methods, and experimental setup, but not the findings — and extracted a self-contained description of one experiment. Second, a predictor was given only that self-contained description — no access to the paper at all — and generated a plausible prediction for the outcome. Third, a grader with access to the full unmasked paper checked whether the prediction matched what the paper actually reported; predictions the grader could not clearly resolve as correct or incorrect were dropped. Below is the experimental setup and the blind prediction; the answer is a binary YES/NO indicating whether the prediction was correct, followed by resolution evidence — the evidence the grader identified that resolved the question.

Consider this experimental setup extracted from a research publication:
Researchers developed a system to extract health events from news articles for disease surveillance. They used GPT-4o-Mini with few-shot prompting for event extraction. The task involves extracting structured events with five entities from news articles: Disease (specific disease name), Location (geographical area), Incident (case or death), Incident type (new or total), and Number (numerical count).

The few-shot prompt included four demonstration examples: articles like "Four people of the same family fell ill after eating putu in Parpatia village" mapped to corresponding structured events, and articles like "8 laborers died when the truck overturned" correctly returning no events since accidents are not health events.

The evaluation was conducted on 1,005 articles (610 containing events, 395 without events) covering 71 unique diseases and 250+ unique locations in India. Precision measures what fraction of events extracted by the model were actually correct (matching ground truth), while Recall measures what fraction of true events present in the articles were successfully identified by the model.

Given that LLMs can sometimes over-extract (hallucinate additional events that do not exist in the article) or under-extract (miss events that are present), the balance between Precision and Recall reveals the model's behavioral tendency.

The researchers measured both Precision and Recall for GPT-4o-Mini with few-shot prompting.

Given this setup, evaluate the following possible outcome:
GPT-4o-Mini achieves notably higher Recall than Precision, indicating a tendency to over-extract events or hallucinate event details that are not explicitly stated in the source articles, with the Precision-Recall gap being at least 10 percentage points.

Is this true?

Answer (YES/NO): NO